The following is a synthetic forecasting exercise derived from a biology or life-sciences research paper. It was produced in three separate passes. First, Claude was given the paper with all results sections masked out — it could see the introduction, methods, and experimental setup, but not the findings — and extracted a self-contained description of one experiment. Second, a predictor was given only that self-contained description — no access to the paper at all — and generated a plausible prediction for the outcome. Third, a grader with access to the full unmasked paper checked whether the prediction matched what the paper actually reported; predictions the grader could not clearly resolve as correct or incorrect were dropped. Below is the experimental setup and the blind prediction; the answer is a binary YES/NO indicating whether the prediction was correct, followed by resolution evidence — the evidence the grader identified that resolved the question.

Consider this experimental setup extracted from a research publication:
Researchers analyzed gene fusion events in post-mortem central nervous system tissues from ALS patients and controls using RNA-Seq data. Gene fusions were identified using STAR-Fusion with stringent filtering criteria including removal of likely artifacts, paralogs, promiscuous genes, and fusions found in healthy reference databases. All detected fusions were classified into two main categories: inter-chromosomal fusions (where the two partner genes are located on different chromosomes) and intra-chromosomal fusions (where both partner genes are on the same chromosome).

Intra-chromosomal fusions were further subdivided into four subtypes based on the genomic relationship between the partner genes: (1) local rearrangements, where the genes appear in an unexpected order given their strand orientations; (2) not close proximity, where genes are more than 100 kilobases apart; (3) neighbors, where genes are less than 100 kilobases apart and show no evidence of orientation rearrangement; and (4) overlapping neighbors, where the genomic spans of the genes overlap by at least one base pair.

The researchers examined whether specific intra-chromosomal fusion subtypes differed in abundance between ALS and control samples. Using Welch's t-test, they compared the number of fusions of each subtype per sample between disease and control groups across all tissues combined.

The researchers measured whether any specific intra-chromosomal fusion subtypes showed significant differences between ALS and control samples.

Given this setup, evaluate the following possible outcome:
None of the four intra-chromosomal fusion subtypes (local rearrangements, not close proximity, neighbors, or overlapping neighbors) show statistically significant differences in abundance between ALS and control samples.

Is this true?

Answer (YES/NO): NO